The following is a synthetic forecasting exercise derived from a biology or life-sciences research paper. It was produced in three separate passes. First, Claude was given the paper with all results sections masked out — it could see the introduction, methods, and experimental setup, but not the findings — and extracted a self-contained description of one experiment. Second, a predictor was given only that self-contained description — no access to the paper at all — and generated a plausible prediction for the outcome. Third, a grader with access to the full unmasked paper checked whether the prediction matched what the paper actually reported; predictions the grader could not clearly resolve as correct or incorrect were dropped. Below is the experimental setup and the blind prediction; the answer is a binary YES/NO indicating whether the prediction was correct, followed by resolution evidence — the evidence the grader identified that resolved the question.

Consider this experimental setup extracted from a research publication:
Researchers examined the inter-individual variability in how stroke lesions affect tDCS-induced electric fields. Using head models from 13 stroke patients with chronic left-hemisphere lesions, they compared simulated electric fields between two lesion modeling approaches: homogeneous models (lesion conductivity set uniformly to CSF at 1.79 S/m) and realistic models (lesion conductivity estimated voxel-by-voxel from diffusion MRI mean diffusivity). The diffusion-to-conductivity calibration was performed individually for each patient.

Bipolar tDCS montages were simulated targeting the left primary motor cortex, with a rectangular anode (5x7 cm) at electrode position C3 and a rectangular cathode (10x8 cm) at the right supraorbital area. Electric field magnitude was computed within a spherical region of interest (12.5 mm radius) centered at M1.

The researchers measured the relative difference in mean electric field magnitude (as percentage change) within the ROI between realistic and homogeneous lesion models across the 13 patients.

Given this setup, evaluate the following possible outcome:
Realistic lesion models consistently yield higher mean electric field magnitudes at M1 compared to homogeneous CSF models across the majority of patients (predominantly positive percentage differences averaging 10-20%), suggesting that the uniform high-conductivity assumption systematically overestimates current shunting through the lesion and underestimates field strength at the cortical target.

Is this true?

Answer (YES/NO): NO